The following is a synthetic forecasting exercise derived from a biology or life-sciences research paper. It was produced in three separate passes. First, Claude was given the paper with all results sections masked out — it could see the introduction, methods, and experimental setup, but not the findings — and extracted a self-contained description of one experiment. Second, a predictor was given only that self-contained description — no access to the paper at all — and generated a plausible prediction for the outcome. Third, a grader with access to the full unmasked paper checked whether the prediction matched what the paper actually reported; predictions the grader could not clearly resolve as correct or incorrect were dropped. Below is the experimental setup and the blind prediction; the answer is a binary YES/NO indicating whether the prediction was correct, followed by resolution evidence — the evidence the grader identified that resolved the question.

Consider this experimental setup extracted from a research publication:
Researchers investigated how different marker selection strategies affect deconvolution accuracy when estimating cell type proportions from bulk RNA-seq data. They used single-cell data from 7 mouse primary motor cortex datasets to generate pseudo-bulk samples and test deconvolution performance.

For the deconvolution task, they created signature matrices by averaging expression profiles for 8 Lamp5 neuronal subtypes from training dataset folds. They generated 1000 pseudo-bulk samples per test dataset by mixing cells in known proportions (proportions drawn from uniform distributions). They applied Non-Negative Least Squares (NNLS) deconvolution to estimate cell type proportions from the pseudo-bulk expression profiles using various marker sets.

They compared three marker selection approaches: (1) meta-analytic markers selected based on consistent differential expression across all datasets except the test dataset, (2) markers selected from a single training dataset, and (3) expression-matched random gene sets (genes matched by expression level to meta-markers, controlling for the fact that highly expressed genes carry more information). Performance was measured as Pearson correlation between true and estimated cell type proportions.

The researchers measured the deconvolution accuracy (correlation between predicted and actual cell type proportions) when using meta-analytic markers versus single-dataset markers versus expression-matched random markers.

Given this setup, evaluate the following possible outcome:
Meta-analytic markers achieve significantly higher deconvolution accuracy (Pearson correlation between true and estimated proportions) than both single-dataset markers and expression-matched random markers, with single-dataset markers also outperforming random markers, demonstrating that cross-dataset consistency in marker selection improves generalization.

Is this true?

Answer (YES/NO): YES